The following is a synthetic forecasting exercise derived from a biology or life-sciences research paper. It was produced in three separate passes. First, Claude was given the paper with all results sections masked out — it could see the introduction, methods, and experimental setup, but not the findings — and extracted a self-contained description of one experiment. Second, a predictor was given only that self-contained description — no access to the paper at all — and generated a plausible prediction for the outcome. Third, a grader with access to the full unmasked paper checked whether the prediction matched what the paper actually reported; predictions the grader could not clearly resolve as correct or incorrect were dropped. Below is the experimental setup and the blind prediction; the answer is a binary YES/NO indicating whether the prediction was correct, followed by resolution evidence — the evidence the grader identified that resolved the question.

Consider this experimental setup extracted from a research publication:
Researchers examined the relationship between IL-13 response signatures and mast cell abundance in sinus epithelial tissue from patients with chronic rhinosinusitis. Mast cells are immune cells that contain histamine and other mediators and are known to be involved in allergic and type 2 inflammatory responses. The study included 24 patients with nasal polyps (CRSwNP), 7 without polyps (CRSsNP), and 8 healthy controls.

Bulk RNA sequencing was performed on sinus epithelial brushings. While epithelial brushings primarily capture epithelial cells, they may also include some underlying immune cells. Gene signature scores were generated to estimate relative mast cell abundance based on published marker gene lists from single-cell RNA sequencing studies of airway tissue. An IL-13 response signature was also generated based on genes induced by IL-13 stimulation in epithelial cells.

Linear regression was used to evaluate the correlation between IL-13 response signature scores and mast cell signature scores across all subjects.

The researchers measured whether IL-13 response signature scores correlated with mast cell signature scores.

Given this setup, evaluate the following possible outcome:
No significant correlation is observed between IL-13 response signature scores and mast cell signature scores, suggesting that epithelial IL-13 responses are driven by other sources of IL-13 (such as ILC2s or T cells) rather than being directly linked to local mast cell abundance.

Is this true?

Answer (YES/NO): NO